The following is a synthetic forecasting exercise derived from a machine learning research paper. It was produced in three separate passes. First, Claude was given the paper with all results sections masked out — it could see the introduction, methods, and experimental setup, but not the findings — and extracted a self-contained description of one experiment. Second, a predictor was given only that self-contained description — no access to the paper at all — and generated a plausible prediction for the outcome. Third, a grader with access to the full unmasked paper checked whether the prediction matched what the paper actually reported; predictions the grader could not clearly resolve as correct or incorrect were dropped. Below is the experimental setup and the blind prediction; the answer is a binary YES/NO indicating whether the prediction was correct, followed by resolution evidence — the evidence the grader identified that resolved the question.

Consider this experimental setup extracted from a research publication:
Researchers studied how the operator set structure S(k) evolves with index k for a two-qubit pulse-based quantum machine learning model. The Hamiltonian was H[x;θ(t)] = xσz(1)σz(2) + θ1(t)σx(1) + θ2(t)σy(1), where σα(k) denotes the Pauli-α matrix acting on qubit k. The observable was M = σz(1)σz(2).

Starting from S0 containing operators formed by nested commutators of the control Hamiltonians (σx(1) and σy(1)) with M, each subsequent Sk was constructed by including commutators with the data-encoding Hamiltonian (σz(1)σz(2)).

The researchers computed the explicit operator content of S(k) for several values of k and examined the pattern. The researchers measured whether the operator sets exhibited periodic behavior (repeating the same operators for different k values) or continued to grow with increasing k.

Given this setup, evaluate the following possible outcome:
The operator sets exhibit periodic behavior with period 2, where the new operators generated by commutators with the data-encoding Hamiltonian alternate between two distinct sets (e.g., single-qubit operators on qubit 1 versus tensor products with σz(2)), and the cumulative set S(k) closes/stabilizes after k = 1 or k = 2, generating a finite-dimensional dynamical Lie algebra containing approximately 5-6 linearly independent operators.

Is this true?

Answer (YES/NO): YES